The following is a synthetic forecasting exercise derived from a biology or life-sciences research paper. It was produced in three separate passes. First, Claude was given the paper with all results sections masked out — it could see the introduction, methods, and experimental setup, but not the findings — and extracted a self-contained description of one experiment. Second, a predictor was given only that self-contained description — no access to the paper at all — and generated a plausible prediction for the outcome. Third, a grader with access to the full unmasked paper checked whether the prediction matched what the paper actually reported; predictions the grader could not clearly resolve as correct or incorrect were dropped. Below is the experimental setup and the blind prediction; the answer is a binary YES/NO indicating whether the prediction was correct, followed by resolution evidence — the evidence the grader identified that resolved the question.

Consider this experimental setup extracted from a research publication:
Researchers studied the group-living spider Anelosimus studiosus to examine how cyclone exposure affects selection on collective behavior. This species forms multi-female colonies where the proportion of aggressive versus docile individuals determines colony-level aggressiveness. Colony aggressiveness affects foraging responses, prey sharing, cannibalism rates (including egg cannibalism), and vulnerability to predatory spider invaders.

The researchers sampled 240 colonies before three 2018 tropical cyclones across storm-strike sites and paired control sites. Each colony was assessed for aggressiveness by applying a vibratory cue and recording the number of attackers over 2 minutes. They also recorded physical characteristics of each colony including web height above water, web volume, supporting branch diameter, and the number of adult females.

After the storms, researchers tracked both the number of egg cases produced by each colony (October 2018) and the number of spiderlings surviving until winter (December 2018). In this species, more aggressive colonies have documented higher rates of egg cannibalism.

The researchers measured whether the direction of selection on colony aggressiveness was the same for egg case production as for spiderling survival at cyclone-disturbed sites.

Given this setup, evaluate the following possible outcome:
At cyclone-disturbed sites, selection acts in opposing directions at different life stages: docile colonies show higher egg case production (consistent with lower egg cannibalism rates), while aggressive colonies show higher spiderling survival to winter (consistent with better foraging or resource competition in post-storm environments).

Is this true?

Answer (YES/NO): NO